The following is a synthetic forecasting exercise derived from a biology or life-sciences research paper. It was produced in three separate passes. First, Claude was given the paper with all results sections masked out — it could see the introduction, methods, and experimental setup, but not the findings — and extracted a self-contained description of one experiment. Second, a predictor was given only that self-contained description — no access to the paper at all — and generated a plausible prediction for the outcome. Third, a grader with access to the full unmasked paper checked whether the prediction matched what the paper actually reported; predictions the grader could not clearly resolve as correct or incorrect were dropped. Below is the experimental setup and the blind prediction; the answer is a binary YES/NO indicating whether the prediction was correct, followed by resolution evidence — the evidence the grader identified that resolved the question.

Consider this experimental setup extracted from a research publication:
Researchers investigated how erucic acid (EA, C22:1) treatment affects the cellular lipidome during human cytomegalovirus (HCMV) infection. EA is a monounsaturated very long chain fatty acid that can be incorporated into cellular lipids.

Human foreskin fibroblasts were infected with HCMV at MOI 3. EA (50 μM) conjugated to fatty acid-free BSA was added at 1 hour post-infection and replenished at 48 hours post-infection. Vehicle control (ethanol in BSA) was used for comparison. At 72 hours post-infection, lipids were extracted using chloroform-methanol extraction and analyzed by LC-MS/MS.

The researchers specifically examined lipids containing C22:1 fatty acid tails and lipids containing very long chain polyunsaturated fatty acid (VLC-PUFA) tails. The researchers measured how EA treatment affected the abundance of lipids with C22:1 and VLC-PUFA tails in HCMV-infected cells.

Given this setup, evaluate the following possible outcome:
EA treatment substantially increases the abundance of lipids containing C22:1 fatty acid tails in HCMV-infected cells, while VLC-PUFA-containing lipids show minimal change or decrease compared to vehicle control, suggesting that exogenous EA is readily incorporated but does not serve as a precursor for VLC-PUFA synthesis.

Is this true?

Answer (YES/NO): NO